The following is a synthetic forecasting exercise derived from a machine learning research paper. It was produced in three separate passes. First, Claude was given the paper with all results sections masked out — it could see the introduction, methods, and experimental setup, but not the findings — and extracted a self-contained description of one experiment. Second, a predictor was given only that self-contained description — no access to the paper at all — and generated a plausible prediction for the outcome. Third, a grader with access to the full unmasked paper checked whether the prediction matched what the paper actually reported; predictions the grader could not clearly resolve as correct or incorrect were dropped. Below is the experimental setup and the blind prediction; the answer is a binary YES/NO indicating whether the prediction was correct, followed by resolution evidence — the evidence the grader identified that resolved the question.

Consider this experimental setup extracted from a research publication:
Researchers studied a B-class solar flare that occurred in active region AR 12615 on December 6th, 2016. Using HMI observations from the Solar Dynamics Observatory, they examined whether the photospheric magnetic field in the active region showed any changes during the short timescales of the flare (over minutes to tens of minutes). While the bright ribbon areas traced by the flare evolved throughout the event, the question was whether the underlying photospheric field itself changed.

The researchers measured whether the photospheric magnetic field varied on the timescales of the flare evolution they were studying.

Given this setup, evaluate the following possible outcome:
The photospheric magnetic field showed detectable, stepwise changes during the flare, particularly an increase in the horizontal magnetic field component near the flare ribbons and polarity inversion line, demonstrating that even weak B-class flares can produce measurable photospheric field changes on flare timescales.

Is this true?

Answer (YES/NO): NO